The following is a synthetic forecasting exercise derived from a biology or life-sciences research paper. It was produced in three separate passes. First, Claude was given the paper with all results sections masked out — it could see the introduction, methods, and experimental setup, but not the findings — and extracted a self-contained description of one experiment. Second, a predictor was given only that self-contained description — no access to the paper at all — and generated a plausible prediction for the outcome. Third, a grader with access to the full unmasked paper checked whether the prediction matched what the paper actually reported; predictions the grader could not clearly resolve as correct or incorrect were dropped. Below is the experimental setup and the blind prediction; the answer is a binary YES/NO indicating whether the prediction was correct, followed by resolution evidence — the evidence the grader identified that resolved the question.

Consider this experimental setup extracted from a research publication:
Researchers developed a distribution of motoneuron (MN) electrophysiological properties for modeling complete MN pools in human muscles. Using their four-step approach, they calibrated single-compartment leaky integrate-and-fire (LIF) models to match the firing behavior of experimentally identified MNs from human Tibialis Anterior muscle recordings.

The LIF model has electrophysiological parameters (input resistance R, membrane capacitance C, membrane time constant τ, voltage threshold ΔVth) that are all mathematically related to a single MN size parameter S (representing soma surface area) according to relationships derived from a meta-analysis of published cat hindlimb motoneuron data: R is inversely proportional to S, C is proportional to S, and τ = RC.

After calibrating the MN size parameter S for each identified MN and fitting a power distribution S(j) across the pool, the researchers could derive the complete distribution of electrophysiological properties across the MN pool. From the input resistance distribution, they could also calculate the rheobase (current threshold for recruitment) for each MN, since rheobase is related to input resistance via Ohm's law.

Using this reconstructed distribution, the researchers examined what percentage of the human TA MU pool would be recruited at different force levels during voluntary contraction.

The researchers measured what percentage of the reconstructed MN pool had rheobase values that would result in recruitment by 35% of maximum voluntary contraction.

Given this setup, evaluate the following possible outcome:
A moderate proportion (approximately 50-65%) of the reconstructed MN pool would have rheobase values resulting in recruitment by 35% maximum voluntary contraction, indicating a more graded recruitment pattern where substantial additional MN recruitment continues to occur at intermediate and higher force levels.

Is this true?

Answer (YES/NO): NO